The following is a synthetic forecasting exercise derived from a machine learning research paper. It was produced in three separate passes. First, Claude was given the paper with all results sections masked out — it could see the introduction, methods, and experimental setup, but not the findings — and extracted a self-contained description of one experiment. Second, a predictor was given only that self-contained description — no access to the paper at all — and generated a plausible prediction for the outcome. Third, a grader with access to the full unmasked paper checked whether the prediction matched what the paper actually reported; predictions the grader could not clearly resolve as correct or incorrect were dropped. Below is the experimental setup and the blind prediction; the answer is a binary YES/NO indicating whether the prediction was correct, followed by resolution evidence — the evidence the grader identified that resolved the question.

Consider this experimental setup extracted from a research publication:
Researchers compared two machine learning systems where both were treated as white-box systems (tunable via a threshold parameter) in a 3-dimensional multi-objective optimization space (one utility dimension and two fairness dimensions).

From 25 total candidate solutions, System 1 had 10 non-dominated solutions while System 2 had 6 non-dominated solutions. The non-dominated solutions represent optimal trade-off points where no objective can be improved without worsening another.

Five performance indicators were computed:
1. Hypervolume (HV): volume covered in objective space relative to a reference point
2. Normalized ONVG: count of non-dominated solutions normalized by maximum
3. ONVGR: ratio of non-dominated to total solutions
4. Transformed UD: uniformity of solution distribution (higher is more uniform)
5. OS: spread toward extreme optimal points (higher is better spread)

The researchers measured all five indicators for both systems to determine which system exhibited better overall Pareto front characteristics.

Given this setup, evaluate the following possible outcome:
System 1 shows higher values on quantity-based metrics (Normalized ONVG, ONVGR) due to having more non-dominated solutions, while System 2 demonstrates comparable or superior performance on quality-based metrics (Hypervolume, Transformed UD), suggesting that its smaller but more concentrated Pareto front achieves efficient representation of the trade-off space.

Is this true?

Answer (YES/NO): NO